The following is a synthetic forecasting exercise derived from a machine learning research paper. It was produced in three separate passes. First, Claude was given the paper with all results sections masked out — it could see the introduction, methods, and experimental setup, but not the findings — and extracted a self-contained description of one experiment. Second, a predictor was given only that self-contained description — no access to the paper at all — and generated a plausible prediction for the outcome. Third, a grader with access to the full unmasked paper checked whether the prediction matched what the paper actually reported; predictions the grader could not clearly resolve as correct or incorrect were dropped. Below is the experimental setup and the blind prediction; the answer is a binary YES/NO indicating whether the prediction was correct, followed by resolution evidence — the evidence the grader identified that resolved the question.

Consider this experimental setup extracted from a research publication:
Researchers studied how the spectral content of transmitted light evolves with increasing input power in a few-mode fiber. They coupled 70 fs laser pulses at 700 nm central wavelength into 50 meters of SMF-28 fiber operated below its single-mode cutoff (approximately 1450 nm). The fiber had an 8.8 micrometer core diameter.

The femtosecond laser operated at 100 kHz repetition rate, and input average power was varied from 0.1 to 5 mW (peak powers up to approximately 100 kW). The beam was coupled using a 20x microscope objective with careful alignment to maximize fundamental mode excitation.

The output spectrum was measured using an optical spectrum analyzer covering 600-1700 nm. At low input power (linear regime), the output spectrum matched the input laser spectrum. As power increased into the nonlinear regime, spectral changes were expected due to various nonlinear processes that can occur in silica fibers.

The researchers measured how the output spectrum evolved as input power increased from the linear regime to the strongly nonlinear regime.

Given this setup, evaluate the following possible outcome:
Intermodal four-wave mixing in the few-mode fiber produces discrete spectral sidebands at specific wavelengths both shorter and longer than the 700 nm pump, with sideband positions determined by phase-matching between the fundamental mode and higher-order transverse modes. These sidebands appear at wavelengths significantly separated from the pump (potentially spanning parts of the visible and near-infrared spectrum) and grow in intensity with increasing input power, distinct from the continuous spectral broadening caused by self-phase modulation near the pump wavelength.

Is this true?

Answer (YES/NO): NO